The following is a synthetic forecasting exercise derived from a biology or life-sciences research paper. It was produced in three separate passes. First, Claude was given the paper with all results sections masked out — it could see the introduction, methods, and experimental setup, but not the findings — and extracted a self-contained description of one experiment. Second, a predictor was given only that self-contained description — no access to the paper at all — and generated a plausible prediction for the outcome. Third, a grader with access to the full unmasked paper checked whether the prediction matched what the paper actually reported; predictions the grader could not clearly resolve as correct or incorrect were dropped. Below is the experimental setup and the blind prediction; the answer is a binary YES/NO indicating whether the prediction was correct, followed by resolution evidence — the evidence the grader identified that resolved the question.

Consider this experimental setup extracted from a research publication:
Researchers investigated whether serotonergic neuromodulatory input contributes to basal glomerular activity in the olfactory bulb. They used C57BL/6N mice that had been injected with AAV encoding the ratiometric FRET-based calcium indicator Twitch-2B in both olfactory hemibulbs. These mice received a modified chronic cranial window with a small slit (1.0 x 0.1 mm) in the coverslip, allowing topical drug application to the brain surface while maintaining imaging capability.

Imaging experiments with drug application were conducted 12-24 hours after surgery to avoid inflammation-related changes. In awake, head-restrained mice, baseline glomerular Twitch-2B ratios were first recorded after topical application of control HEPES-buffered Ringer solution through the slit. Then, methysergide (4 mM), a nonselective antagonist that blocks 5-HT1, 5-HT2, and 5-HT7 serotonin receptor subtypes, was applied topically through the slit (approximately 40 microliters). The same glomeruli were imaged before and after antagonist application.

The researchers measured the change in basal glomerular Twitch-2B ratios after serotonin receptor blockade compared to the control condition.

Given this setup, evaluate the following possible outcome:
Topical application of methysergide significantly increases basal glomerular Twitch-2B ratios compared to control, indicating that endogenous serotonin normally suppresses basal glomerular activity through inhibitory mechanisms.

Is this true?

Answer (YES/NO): NO